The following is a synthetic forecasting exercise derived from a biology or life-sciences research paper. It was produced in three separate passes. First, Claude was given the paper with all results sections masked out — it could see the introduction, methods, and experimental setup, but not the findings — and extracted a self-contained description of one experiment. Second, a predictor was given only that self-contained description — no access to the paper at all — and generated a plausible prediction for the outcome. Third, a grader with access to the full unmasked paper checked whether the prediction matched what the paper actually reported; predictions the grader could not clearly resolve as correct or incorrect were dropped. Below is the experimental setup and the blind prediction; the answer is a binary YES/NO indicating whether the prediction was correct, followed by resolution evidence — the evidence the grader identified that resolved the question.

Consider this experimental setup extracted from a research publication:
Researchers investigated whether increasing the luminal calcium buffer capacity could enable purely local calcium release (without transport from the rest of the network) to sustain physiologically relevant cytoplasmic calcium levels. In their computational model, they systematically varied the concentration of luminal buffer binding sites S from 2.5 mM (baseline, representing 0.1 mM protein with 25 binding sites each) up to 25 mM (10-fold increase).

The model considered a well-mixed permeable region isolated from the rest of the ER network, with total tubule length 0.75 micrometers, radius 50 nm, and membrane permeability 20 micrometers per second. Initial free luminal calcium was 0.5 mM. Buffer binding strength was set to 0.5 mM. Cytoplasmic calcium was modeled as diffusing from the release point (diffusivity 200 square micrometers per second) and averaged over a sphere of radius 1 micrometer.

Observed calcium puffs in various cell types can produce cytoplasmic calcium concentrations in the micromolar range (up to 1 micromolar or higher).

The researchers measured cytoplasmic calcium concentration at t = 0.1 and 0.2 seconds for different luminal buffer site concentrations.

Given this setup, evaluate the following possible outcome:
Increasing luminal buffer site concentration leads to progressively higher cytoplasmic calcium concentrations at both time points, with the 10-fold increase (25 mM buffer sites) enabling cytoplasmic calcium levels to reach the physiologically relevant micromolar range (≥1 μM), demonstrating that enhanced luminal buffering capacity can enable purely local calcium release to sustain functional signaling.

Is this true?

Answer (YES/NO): NO